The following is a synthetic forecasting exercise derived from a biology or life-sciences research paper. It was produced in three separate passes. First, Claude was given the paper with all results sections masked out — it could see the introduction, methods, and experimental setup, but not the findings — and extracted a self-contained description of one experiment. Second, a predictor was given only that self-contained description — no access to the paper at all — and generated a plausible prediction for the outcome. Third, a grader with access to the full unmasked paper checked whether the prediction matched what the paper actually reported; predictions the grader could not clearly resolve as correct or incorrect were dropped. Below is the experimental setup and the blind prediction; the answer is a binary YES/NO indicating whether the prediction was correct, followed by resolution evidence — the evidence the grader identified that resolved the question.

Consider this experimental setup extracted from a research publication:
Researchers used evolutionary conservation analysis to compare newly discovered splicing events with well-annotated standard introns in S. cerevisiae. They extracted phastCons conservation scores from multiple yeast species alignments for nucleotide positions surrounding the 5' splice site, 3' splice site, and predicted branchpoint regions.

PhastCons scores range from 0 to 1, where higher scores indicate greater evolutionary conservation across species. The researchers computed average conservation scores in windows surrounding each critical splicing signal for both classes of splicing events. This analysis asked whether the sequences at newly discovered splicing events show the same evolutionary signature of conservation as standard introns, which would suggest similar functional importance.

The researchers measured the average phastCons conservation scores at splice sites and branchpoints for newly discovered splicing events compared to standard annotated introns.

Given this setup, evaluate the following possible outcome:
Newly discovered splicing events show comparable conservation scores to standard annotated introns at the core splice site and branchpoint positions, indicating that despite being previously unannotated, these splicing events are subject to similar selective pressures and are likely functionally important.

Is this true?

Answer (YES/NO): NO